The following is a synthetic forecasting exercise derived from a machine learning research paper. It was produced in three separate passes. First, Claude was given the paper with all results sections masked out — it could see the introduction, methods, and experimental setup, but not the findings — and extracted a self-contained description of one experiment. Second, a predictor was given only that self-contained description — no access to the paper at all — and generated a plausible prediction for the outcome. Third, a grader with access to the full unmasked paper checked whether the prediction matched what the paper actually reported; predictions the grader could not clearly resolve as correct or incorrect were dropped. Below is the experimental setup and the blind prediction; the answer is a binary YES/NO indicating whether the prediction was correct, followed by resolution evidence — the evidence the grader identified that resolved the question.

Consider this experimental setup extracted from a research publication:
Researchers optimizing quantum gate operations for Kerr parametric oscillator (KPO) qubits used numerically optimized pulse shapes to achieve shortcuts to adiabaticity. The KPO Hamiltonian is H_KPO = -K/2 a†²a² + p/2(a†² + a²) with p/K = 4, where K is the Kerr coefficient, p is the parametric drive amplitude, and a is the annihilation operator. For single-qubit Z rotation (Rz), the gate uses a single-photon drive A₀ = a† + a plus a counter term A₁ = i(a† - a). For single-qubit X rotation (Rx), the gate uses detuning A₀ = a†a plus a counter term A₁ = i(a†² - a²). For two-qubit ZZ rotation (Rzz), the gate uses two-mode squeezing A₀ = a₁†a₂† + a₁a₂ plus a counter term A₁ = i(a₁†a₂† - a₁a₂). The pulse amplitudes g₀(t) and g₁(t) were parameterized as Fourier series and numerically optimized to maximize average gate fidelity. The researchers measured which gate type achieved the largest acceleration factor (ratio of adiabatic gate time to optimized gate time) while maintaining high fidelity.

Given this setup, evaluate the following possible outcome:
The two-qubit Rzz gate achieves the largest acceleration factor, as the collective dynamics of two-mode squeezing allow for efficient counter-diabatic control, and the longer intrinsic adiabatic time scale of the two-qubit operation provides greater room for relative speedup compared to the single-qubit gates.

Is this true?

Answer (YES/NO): YES